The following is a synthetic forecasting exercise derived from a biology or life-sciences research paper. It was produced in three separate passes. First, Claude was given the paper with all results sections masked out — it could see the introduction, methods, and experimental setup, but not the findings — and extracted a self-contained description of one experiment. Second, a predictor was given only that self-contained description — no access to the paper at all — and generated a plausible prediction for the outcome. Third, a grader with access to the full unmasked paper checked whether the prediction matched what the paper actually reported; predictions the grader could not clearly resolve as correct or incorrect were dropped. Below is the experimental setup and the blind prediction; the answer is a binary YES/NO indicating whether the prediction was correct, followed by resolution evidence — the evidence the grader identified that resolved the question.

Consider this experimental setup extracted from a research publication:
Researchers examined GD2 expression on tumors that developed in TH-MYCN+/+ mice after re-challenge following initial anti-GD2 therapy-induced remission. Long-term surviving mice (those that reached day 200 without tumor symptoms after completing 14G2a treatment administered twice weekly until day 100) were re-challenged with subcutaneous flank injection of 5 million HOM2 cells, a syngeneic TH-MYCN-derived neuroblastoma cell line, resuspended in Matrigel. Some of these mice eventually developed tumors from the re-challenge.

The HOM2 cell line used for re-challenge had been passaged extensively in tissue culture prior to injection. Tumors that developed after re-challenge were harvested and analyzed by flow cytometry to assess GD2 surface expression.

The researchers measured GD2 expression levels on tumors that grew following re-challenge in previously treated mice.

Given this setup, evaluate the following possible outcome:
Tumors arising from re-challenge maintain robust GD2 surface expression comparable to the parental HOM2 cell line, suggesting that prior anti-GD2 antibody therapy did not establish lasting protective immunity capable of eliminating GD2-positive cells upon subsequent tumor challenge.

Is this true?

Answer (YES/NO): NO